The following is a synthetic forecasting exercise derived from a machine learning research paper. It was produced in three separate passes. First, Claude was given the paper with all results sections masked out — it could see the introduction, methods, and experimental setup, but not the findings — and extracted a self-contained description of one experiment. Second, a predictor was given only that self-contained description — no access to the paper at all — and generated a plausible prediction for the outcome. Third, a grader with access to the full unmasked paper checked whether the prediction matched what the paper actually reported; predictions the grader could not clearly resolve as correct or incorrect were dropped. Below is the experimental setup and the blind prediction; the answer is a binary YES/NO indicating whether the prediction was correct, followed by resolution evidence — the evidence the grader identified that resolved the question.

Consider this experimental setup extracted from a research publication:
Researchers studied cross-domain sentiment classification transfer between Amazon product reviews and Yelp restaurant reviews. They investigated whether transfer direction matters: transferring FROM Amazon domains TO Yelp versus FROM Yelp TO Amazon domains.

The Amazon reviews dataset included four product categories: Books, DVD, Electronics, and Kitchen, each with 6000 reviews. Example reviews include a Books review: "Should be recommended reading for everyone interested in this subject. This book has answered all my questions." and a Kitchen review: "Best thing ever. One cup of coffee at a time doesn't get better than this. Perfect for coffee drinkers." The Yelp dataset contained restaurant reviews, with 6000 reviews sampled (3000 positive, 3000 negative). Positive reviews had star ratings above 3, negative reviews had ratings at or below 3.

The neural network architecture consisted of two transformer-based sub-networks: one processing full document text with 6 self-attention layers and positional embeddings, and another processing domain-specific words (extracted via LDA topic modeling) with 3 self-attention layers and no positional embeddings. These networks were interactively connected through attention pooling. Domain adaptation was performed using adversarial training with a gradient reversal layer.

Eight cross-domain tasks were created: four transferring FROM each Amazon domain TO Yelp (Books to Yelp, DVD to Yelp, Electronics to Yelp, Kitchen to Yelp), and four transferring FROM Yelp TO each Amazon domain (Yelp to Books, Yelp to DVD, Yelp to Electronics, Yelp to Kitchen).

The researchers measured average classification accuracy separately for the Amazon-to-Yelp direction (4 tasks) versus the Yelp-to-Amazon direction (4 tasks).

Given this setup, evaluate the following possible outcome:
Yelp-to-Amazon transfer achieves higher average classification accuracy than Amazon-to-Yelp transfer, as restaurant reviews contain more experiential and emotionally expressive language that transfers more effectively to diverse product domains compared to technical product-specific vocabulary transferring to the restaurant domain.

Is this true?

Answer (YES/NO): NO